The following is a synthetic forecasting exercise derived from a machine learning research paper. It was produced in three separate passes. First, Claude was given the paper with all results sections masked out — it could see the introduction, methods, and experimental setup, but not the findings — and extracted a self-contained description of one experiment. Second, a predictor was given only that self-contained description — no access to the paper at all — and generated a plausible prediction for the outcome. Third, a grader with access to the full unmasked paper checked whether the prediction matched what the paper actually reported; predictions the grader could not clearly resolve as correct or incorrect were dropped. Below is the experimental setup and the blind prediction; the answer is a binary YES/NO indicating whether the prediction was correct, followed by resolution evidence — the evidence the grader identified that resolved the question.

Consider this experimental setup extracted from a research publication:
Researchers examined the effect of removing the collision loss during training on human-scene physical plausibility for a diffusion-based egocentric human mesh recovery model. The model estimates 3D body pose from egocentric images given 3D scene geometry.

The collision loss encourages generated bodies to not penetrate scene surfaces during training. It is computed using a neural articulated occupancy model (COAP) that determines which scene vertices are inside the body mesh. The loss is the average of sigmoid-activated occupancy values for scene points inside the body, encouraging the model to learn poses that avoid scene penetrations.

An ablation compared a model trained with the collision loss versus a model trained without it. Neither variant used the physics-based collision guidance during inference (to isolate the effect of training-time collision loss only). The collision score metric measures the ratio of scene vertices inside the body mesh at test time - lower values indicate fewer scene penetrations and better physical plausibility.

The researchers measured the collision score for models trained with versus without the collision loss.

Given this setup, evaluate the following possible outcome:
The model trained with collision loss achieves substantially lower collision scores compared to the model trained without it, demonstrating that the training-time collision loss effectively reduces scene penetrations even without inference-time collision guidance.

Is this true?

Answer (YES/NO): YES